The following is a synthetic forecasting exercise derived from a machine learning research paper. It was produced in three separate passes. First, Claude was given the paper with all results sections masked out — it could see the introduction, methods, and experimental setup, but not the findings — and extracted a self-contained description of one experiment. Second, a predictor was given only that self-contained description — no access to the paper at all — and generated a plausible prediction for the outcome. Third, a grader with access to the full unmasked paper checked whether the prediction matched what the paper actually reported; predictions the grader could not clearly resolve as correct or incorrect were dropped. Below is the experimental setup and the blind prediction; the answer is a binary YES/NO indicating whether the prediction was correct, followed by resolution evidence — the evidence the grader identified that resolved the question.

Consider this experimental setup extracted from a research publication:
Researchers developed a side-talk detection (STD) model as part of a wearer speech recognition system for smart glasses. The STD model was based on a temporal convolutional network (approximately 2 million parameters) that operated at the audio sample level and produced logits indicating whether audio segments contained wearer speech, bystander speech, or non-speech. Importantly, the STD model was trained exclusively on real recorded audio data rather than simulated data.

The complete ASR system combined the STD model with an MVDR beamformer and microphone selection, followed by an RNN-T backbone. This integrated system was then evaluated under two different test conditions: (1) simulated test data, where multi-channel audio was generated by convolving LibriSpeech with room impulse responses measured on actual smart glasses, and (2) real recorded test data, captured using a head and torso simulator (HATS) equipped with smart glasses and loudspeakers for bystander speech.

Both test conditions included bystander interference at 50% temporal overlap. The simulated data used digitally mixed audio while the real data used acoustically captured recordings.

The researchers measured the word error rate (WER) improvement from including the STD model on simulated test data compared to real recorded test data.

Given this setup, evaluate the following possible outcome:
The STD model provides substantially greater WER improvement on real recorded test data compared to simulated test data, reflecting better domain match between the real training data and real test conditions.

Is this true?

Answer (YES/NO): NO